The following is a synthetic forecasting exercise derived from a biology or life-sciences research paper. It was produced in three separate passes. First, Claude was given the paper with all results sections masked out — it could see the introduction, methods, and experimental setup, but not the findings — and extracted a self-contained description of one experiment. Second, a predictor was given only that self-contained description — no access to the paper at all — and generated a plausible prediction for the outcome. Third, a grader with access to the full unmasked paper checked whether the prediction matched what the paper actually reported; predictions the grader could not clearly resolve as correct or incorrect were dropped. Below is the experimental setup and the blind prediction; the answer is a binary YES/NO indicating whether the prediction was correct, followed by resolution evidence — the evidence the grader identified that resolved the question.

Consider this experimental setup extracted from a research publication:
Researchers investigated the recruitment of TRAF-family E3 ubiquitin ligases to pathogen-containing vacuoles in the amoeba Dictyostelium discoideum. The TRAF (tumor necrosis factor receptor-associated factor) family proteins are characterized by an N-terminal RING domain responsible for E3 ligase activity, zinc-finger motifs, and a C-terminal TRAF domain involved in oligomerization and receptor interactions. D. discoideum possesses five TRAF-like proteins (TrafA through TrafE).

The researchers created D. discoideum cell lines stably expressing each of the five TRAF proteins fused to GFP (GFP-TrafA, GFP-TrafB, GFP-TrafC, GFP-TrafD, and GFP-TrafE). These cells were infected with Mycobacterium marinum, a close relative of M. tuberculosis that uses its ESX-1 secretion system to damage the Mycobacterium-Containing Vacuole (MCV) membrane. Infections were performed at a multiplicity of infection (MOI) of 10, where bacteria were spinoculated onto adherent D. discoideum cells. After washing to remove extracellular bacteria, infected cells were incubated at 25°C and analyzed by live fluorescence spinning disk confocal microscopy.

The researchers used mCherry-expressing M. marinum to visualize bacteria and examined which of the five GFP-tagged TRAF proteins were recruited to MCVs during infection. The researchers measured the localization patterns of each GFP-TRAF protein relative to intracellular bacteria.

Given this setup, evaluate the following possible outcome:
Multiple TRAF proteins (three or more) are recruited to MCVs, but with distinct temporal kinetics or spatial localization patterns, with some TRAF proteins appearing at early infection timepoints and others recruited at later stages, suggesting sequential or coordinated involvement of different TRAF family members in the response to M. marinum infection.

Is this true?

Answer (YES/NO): NO